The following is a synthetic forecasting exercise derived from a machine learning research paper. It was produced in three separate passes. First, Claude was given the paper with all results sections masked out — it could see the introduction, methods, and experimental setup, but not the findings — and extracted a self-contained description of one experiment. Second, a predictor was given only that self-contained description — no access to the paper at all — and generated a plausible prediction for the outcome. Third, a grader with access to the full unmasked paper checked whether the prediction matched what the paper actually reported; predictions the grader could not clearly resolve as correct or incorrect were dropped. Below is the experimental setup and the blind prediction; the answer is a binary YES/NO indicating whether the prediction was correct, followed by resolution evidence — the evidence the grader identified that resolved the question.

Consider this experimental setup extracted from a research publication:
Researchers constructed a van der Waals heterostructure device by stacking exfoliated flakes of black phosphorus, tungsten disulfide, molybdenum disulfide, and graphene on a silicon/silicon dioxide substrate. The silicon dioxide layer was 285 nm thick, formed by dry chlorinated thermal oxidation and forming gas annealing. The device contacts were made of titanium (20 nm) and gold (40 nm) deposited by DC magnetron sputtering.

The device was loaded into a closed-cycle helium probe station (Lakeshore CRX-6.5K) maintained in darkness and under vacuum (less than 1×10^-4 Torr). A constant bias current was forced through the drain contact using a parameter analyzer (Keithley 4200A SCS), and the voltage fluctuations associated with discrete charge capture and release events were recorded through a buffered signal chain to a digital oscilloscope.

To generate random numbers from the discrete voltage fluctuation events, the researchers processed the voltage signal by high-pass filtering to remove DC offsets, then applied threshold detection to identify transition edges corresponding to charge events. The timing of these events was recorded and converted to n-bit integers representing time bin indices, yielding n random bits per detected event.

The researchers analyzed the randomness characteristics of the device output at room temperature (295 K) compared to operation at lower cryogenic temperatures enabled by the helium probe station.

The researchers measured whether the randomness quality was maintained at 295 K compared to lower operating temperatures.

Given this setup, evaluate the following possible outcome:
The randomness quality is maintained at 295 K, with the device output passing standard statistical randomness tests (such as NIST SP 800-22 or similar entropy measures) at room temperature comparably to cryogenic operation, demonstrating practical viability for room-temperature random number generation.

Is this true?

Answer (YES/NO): YES